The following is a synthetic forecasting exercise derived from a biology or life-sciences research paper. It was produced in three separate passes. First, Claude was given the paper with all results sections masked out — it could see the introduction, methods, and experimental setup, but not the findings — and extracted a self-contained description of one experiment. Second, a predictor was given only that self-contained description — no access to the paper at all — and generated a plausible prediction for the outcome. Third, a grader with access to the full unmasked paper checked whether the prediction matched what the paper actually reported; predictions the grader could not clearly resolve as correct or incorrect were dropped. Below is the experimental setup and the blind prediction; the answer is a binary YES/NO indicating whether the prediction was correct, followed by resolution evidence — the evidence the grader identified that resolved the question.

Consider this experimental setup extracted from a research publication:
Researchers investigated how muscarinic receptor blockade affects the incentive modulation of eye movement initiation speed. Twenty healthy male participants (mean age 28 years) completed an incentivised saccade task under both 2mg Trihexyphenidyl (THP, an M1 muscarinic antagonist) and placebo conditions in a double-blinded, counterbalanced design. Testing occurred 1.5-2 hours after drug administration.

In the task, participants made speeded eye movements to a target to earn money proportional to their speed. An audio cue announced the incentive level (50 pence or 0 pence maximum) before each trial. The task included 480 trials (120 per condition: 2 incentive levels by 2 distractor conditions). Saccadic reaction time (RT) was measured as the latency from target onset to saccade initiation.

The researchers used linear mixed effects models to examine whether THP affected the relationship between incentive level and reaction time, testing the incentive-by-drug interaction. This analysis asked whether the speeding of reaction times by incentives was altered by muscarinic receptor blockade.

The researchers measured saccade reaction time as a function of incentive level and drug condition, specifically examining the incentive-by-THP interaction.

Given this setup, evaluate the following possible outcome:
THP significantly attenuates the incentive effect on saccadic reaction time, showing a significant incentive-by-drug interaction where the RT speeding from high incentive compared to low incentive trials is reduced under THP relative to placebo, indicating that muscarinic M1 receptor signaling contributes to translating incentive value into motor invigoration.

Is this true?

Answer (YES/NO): YES